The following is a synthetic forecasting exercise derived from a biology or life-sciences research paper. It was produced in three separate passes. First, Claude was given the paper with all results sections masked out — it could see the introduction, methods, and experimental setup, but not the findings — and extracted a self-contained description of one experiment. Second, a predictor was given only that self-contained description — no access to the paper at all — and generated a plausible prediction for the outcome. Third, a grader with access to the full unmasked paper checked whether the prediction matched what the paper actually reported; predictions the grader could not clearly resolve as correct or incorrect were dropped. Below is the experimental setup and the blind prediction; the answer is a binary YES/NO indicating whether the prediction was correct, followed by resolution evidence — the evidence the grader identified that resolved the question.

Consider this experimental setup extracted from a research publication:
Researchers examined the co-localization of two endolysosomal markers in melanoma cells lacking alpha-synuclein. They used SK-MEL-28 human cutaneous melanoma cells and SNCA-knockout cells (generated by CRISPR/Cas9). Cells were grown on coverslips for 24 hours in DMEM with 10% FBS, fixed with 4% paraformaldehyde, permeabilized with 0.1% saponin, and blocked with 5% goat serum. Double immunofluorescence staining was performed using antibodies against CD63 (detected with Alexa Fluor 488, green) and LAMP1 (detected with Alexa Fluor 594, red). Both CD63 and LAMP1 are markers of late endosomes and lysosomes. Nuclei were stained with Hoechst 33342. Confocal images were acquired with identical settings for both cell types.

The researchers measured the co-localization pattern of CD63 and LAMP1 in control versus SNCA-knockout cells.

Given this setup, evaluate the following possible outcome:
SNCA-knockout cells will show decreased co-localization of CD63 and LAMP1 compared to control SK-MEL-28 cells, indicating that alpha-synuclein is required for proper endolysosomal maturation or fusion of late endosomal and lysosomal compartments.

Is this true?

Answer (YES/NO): NO